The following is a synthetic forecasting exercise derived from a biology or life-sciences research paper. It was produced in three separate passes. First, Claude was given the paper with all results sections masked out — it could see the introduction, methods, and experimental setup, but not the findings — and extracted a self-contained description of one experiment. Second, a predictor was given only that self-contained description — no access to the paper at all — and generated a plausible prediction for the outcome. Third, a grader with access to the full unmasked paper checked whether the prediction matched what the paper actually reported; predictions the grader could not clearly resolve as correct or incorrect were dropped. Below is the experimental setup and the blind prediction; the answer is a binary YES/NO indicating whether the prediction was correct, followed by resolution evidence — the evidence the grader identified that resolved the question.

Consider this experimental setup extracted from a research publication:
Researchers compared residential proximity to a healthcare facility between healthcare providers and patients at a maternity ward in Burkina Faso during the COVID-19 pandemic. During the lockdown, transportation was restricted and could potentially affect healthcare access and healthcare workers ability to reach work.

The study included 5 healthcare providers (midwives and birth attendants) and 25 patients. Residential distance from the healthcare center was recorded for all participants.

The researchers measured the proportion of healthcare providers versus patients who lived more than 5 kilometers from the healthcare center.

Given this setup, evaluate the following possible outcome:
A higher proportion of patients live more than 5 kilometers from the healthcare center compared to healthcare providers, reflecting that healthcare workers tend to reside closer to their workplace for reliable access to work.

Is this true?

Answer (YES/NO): NO